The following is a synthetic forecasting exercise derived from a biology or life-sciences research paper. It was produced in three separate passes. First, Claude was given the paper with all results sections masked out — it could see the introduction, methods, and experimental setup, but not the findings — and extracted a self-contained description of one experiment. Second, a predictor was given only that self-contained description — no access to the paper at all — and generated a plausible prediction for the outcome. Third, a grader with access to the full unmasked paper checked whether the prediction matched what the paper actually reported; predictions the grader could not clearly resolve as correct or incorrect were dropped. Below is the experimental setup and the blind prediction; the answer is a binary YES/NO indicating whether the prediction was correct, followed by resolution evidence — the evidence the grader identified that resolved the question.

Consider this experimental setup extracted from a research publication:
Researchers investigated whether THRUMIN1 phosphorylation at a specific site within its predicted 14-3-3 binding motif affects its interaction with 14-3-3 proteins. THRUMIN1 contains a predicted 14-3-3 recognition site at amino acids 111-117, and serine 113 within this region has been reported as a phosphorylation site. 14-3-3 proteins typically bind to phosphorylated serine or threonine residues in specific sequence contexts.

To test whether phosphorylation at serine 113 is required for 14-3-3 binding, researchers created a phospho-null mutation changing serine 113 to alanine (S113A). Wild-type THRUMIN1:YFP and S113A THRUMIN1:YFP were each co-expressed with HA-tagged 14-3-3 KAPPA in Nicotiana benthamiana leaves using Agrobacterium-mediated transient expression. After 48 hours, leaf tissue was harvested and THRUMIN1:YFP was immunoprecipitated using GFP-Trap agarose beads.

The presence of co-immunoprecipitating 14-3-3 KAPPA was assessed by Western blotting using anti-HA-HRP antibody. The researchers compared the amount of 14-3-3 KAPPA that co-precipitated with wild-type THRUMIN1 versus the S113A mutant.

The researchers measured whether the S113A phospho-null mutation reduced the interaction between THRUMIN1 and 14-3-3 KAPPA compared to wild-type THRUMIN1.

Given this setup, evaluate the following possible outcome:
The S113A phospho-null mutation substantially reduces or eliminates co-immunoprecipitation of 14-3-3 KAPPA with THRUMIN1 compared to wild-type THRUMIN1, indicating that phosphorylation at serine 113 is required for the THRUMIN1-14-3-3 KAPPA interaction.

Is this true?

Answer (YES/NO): YES